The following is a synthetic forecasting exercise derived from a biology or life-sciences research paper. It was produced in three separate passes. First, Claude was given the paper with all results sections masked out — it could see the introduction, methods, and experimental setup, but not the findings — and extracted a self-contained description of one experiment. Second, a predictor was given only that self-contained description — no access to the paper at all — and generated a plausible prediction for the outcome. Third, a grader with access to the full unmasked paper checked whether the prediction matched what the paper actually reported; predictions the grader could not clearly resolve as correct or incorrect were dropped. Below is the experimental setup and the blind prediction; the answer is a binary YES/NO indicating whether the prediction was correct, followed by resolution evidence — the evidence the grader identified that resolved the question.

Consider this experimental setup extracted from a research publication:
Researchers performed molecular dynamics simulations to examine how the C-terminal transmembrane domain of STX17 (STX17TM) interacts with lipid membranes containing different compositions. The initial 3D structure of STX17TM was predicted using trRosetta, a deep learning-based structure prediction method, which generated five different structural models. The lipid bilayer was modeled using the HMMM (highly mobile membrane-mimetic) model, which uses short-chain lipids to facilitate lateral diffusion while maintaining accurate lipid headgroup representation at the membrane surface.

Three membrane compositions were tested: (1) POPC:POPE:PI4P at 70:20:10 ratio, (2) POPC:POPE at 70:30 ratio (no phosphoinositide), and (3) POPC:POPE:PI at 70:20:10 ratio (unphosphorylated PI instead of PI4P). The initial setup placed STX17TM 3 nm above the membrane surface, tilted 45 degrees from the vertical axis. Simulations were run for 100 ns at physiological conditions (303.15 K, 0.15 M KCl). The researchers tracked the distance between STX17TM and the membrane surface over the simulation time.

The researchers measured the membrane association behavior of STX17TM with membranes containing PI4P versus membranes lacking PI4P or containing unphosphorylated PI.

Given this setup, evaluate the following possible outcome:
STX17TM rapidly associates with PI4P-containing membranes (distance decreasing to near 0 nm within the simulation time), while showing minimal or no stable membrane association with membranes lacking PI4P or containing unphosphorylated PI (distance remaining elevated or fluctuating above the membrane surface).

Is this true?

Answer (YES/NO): YES